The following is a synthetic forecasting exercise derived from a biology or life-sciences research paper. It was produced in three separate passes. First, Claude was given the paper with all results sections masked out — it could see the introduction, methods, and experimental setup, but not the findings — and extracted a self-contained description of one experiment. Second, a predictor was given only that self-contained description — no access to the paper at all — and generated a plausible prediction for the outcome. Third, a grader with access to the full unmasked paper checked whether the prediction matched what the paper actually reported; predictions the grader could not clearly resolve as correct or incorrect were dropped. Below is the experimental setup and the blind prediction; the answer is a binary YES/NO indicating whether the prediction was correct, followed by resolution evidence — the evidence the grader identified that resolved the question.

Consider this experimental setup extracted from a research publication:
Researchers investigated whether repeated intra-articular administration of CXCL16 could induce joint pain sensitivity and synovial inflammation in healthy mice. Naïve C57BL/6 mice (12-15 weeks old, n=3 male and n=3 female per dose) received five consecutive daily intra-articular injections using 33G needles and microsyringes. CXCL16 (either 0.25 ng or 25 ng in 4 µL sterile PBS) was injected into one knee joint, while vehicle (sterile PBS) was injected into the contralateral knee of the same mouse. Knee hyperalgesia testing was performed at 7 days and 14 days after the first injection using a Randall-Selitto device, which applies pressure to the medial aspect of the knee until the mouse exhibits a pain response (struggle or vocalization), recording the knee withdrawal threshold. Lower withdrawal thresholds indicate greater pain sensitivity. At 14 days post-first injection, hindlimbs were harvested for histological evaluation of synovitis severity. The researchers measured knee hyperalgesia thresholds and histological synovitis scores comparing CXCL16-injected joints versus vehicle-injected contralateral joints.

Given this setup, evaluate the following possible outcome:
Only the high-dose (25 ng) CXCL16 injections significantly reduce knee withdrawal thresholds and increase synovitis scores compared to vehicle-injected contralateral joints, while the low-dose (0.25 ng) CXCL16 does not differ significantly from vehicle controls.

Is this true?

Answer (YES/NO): NO